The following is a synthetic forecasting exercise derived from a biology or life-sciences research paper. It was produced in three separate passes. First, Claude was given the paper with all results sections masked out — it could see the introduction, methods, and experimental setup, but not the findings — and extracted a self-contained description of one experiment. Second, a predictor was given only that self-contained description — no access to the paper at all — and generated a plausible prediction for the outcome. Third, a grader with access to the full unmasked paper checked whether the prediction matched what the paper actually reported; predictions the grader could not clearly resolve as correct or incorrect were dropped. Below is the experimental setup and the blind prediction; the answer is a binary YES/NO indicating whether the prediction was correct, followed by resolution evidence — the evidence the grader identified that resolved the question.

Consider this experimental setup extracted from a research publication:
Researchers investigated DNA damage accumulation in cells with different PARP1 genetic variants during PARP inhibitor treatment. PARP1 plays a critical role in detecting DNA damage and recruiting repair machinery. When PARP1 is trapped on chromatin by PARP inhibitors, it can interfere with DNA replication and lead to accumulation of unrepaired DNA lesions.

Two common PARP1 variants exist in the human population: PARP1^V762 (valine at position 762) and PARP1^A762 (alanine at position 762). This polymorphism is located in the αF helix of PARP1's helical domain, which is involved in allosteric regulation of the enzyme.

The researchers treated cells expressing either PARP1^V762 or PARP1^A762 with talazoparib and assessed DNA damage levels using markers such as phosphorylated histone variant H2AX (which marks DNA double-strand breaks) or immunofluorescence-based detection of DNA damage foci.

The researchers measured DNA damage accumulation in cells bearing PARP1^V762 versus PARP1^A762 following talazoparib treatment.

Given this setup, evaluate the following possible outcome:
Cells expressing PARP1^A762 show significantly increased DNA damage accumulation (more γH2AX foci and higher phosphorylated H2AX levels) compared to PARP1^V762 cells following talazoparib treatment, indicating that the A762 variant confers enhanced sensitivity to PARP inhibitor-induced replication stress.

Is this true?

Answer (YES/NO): NO